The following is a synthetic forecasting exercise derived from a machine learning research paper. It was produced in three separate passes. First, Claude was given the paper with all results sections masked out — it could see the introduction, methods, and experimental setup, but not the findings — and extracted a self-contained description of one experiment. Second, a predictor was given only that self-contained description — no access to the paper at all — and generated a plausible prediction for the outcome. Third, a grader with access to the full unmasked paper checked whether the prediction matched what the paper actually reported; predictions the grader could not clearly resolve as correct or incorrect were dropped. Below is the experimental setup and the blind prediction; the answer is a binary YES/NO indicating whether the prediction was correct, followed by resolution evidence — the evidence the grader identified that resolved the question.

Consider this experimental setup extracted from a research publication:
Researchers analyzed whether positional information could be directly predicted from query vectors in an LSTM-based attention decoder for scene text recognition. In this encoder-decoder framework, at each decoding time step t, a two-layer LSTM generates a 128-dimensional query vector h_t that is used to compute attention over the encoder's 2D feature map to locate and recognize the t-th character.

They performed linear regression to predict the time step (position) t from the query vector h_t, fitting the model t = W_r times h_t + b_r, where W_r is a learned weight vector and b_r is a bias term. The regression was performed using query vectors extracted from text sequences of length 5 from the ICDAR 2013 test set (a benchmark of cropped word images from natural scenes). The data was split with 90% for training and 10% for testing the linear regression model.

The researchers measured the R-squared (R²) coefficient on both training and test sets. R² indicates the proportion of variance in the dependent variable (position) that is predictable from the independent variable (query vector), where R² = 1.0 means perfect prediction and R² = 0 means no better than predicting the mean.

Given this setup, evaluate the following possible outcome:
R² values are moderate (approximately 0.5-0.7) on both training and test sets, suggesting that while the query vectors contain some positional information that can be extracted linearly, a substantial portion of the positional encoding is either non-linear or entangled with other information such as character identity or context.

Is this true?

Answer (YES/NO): NO